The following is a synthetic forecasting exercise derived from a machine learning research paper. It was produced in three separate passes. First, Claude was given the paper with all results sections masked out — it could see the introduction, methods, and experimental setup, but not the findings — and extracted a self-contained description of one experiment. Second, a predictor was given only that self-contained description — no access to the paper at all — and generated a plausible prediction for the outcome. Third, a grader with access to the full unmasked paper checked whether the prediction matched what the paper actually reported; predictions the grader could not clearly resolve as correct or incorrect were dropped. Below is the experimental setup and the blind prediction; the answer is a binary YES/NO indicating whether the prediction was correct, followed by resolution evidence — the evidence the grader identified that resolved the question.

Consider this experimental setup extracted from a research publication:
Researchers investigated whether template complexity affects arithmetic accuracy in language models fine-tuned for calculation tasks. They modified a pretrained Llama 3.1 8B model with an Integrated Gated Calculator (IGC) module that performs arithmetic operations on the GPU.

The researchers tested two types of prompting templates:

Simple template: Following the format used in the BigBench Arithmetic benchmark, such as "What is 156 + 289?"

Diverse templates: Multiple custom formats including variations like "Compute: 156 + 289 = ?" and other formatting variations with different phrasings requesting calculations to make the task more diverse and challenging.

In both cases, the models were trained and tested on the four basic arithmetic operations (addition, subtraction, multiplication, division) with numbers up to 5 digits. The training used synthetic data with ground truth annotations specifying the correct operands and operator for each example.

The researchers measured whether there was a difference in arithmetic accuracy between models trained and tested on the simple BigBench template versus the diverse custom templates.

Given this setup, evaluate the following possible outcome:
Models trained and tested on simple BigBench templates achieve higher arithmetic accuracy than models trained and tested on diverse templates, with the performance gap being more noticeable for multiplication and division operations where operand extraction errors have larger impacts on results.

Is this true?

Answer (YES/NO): NO